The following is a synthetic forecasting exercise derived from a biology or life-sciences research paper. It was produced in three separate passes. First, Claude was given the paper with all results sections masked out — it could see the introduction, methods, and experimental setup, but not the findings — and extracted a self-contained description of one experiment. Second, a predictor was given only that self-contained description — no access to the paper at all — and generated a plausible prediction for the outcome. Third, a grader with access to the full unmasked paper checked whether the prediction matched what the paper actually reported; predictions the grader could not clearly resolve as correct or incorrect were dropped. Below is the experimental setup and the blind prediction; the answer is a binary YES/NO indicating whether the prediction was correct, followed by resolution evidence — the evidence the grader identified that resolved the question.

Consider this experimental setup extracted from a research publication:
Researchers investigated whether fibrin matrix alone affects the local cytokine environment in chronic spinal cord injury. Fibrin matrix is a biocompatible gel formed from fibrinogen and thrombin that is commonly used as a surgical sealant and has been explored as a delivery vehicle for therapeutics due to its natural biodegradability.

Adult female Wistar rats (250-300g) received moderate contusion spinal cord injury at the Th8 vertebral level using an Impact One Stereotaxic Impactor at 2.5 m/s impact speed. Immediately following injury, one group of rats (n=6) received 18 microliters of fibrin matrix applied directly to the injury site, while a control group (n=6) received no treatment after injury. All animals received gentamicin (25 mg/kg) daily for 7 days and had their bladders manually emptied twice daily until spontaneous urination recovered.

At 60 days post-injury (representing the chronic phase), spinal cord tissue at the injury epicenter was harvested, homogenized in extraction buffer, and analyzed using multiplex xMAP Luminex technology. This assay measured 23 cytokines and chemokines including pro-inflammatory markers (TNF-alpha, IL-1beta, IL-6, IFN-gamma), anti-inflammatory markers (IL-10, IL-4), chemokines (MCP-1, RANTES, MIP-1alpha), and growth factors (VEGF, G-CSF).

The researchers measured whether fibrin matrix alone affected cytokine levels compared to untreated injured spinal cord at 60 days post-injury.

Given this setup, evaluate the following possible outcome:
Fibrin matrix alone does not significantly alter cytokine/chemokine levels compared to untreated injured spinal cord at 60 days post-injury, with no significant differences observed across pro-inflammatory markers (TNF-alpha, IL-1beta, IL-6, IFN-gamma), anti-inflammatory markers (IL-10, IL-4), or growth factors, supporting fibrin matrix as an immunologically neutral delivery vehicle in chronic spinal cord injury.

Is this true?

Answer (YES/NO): NO